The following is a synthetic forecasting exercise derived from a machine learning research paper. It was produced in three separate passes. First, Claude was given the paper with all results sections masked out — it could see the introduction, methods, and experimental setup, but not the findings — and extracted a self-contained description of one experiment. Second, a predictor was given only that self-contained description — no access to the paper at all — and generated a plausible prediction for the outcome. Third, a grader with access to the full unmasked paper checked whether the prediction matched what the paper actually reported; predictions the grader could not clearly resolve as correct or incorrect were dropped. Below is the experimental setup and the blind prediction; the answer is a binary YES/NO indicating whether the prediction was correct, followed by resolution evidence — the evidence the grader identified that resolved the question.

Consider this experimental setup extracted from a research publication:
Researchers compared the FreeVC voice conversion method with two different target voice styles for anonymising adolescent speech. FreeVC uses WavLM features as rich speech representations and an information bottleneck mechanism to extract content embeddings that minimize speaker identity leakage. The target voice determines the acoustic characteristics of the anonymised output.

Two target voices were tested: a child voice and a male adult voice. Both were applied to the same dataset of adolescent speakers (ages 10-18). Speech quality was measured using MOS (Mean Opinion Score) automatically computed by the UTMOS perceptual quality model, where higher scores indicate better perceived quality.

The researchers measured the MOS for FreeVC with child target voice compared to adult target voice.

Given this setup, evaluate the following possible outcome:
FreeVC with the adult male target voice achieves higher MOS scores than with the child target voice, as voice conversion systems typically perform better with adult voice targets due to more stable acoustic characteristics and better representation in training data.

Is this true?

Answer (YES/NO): YES